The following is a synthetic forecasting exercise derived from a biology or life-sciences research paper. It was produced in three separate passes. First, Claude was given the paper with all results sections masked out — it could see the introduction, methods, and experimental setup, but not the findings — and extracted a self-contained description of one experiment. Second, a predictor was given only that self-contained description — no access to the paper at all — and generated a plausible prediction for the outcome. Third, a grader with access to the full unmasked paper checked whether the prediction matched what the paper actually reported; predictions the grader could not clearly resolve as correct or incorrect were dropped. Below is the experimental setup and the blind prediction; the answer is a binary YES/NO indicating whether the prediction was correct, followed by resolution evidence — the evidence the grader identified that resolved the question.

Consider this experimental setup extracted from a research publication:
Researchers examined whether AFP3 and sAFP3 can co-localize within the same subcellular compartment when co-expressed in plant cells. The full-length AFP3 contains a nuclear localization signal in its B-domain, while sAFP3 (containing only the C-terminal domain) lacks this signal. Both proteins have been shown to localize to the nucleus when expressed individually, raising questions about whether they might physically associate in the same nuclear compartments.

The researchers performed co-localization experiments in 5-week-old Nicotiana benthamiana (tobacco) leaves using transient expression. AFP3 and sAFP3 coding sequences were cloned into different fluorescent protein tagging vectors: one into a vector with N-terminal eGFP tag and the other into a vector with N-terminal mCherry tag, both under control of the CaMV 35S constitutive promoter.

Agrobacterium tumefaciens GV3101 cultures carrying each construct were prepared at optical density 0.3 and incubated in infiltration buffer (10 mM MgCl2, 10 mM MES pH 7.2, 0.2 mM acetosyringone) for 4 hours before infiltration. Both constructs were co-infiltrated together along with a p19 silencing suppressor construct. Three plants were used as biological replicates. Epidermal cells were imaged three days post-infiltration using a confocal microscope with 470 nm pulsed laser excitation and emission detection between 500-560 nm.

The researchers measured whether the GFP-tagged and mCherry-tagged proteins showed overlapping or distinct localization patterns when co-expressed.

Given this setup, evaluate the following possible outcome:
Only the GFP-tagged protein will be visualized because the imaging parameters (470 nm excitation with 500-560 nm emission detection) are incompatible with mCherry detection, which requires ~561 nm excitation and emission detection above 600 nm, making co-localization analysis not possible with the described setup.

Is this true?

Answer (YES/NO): NO